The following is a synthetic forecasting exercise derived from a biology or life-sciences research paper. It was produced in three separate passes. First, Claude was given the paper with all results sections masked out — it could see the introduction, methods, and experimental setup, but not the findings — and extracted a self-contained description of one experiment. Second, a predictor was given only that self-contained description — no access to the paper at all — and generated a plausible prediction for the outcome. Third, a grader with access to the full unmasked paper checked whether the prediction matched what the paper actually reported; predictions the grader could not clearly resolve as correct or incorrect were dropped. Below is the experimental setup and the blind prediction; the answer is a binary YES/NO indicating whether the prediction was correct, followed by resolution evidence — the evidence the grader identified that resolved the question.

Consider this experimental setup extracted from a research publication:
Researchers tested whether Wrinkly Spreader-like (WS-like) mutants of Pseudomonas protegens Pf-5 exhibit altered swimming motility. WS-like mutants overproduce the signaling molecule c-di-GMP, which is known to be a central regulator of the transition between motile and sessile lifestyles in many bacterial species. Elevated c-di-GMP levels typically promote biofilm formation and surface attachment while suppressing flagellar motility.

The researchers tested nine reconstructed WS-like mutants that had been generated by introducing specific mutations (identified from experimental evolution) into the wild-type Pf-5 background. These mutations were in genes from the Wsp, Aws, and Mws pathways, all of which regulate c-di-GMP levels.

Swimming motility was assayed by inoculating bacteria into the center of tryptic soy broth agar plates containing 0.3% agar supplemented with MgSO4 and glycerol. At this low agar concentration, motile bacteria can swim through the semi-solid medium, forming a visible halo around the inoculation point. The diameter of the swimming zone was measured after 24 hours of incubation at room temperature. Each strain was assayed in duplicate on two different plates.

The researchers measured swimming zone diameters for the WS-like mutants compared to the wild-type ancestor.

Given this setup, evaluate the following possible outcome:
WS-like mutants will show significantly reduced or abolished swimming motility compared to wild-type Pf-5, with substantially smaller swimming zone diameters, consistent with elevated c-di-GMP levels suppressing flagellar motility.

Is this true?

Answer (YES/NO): YES